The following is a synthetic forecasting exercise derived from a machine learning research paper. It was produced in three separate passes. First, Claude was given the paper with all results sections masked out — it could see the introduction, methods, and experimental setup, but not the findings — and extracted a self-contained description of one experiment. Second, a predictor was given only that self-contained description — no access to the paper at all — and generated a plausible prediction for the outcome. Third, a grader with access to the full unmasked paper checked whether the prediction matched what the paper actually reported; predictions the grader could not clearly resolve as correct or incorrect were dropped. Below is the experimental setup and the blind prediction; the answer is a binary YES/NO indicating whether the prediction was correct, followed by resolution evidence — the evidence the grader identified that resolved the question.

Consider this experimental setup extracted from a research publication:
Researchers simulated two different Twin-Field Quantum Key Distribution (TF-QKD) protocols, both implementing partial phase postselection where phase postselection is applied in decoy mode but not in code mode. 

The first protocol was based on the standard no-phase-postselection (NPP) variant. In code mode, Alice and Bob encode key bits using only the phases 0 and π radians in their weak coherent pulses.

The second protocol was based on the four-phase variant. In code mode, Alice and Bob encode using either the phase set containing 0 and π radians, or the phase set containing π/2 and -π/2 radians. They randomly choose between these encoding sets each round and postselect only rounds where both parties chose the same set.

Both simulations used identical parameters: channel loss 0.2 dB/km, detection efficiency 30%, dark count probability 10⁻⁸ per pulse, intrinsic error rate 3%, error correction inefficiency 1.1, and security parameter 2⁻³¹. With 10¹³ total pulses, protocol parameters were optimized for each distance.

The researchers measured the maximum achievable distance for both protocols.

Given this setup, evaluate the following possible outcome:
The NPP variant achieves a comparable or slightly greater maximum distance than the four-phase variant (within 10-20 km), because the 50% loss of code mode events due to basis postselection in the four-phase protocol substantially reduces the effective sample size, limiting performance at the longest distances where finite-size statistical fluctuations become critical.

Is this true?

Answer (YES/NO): NO